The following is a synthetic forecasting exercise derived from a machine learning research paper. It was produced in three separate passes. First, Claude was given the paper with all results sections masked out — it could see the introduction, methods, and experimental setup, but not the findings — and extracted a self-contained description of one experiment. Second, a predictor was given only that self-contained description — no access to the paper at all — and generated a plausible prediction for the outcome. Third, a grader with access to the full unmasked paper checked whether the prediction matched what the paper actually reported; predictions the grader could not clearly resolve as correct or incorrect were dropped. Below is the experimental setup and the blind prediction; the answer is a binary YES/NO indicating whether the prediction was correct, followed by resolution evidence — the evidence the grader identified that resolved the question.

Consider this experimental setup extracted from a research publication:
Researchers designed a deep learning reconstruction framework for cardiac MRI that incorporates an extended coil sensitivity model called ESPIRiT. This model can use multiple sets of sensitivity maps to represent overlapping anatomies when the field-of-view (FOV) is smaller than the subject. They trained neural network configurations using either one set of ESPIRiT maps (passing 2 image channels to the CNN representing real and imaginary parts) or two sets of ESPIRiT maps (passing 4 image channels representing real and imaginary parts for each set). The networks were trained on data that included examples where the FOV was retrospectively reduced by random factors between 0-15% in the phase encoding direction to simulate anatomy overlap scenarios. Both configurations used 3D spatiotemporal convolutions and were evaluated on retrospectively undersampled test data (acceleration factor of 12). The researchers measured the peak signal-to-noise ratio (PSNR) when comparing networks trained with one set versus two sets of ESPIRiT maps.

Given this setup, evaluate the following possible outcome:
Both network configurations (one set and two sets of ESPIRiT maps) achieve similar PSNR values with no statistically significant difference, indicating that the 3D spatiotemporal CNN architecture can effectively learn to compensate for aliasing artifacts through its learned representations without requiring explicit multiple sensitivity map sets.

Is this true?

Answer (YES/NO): NO